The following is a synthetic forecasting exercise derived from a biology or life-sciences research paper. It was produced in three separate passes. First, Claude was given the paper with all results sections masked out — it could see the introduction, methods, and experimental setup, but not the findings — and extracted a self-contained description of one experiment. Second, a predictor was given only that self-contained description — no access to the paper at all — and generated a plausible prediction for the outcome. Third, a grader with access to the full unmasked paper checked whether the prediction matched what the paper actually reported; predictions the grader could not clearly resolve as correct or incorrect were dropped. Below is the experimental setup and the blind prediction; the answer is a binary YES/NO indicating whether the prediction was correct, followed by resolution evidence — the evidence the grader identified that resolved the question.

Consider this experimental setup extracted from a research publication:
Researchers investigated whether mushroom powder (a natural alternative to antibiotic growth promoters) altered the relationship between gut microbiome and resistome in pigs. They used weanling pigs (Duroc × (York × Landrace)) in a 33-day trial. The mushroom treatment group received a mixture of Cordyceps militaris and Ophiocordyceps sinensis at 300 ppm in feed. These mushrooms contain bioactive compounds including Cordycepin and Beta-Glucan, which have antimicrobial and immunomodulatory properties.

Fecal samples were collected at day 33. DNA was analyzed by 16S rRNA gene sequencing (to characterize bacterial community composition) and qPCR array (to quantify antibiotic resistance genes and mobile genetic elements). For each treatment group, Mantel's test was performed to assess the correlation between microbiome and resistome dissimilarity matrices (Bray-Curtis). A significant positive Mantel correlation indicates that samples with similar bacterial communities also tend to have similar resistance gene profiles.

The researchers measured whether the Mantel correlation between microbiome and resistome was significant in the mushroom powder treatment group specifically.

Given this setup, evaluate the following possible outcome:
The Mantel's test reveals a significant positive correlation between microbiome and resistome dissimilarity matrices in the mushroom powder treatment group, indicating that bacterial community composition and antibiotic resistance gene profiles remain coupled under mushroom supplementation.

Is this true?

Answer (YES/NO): NO